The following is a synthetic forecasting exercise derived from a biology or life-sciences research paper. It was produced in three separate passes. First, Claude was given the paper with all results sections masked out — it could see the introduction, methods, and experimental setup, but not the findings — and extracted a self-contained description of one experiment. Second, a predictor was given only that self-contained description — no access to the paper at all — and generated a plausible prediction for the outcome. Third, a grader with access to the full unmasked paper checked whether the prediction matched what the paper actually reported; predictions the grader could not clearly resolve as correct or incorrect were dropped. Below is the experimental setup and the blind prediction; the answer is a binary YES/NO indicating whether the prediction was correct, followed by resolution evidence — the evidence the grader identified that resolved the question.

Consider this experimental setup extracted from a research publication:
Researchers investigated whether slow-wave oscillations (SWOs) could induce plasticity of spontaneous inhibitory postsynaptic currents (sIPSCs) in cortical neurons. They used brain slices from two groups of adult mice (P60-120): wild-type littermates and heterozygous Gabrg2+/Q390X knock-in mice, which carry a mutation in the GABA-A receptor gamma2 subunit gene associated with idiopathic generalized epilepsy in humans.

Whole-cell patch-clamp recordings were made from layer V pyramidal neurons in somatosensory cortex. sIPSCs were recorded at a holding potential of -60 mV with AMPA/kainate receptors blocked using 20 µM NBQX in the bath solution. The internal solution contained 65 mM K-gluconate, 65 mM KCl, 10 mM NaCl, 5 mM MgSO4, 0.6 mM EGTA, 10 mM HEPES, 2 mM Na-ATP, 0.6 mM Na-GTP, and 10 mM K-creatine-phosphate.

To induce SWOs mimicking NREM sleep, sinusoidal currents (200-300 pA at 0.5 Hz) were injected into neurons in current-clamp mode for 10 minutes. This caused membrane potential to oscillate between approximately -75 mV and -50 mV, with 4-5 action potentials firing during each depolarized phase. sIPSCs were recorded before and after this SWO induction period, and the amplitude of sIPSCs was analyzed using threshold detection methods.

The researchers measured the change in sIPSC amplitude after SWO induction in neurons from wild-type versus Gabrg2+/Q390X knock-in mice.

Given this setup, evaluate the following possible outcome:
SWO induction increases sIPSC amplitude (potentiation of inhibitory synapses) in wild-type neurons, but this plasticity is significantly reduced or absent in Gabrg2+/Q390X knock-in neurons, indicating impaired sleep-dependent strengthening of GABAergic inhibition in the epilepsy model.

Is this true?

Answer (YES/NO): YES